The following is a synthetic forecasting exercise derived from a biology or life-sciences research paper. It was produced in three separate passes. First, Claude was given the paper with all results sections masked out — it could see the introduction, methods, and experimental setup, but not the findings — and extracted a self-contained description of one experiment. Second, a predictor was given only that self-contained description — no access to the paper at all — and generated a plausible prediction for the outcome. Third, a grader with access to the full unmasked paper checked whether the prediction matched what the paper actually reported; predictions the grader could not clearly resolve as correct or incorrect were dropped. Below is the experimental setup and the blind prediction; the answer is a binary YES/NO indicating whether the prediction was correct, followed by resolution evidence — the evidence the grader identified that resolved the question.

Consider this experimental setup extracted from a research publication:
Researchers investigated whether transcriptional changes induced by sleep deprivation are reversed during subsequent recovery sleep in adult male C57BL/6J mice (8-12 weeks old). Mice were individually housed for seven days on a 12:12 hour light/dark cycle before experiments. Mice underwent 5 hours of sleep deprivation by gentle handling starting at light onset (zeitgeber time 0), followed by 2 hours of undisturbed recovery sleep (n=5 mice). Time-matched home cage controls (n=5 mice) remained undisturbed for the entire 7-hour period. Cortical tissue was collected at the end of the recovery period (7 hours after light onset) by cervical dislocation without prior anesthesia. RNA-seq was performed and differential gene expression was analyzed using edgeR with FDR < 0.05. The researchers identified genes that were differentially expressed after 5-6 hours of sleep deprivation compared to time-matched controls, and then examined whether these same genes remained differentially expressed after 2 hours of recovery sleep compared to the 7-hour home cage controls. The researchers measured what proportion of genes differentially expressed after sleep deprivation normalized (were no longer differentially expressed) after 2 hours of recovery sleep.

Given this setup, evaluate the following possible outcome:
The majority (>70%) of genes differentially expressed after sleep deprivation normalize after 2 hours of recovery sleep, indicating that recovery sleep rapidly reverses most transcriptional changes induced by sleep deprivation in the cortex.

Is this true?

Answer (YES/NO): NO